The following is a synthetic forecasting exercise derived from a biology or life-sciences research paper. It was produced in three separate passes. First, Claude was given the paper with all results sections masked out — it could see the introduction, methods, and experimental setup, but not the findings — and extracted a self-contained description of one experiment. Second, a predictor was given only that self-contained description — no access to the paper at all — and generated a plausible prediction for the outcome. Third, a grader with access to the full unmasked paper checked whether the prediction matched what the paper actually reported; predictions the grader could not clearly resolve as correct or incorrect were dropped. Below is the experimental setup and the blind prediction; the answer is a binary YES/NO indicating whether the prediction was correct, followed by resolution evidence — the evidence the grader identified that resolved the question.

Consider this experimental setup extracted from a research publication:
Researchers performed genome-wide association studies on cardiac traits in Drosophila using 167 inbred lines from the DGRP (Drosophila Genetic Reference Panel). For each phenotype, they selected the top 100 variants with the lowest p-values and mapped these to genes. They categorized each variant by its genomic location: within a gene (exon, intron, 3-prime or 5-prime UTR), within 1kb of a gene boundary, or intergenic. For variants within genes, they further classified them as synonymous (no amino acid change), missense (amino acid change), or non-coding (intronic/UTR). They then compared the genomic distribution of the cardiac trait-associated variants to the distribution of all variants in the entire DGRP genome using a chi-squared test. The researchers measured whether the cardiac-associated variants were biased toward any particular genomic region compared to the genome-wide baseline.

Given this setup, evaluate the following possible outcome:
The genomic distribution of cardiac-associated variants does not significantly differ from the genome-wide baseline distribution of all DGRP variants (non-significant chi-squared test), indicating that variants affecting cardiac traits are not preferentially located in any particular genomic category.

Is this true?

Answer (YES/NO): NO